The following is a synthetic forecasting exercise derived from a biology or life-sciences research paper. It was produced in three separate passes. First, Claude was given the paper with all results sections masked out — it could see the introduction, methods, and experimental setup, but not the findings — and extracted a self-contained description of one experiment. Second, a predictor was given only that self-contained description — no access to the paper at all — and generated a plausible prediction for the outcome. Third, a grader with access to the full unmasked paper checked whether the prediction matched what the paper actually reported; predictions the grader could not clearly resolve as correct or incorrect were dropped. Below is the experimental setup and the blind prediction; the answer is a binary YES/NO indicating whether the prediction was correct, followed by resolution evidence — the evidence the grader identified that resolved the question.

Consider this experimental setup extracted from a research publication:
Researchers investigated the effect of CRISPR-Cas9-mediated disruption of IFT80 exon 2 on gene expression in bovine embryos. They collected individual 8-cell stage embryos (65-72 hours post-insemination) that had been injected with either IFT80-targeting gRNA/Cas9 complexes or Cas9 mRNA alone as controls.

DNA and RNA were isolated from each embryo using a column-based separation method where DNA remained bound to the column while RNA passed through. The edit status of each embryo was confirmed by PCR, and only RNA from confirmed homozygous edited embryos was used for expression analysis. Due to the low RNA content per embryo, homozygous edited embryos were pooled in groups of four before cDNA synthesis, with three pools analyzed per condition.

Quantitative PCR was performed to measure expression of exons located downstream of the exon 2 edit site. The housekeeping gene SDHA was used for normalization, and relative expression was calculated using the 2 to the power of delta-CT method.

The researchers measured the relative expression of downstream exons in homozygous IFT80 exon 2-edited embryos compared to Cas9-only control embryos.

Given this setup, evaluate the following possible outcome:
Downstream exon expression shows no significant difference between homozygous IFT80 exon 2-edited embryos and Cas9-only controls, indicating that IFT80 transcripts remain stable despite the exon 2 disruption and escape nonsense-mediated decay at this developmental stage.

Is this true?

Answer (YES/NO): NO